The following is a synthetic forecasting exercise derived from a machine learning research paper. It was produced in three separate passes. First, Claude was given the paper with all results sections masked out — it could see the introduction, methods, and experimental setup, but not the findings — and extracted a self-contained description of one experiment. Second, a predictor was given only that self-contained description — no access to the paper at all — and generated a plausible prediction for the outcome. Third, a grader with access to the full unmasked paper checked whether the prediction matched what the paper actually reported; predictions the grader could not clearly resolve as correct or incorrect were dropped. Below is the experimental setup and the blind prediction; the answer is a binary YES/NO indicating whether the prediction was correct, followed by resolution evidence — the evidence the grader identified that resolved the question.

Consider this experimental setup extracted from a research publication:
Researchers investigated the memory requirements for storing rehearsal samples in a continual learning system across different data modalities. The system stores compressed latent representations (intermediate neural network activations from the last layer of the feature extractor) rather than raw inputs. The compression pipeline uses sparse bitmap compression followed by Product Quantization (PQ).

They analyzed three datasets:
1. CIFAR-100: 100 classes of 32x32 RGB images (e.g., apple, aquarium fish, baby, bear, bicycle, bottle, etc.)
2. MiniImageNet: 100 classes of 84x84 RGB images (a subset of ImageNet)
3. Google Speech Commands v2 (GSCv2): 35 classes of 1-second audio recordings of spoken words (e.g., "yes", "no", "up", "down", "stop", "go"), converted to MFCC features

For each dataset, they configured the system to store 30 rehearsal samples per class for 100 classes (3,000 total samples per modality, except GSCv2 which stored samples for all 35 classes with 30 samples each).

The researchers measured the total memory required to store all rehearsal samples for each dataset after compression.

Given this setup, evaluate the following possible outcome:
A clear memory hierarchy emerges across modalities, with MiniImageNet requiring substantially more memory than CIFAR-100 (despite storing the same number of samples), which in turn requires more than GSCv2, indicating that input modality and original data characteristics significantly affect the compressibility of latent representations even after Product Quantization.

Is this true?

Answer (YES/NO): YES